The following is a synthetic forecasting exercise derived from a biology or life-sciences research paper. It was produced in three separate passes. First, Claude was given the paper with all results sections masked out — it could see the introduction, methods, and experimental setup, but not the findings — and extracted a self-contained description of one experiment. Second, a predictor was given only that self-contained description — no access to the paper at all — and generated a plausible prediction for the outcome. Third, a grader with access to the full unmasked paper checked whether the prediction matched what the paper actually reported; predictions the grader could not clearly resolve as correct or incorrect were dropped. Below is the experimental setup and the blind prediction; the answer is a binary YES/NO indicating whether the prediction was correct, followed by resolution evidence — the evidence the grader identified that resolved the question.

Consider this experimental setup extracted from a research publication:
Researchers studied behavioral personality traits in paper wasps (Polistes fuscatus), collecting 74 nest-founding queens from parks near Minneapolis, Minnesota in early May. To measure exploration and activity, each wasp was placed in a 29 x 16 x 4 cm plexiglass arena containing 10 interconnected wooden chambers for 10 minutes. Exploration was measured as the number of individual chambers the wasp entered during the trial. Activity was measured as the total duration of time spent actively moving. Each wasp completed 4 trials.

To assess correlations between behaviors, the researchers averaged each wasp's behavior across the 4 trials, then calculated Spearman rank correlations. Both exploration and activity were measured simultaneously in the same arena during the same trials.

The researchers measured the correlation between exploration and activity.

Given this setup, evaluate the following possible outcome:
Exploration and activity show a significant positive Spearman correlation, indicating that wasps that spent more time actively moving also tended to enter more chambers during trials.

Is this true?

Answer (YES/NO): YES